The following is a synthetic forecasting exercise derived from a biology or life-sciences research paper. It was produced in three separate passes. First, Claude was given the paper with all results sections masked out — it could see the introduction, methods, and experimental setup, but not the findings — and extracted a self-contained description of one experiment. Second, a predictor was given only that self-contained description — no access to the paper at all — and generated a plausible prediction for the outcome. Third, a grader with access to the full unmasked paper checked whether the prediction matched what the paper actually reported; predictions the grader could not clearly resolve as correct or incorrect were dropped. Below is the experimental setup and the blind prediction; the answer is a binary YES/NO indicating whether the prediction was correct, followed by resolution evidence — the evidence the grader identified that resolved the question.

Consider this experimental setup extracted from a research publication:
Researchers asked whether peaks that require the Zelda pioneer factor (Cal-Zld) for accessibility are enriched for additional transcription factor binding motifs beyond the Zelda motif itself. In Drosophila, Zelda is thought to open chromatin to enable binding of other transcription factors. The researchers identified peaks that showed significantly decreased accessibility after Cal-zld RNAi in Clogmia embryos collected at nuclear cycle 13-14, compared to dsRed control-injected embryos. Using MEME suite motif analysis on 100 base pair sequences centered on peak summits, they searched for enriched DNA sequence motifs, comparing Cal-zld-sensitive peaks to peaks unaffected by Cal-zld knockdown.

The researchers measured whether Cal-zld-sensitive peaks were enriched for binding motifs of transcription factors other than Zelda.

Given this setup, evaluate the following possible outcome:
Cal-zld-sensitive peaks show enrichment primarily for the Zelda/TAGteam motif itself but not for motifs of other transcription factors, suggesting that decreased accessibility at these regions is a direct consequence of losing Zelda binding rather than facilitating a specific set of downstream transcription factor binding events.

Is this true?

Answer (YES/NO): YES